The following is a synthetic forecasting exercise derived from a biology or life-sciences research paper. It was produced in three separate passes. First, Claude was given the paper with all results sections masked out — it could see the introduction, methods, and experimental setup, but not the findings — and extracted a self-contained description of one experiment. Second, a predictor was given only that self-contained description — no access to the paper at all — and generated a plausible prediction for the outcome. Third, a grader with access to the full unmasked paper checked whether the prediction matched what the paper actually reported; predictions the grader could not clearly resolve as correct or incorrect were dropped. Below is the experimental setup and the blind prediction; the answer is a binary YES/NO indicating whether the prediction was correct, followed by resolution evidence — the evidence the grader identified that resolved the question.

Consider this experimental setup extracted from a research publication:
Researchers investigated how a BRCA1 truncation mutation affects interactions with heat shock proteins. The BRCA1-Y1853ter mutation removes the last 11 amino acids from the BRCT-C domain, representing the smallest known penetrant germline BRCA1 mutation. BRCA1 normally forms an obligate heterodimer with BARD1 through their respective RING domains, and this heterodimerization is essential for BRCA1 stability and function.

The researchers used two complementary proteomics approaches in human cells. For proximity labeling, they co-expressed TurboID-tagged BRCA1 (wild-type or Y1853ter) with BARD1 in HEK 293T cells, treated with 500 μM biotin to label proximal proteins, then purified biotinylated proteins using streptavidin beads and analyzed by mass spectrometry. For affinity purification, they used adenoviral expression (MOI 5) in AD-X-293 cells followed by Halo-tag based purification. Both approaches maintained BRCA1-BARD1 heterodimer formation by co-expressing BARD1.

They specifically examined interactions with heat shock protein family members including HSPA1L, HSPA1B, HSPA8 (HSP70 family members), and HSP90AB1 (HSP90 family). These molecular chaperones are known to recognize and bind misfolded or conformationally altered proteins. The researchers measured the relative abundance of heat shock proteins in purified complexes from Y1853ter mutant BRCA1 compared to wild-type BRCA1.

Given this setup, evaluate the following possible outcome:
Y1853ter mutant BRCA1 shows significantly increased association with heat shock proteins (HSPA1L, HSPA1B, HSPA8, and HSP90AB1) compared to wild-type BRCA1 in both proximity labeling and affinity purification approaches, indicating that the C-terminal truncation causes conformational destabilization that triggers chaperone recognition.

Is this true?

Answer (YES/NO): YES